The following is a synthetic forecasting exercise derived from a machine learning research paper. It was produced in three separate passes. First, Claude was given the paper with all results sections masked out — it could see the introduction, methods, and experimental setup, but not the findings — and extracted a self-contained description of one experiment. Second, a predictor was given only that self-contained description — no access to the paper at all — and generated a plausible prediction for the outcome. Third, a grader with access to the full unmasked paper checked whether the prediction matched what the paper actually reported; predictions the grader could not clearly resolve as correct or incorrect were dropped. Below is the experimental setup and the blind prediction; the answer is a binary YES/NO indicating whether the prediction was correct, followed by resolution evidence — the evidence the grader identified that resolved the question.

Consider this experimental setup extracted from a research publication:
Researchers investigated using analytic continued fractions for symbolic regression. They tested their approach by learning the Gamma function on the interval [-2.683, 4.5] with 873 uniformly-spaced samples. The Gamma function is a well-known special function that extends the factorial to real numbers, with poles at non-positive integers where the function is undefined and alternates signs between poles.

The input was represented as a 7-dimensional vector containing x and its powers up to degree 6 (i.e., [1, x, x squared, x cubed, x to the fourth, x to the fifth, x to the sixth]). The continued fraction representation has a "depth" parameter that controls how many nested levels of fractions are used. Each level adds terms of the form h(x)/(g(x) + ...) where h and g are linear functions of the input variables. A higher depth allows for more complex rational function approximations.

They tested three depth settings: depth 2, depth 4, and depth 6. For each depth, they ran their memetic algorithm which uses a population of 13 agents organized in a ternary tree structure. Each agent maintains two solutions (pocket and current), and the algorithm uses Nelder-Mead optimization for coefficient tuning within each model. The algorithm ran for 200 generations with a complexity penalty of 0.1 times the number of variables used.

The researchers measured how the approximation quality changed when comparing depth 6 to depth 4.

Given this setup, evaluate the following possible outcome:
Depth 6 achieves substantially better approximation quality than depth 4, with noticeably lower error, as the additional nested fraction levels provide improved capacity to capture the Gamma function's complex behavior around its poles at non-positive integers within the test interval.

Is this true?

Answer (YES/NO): NO